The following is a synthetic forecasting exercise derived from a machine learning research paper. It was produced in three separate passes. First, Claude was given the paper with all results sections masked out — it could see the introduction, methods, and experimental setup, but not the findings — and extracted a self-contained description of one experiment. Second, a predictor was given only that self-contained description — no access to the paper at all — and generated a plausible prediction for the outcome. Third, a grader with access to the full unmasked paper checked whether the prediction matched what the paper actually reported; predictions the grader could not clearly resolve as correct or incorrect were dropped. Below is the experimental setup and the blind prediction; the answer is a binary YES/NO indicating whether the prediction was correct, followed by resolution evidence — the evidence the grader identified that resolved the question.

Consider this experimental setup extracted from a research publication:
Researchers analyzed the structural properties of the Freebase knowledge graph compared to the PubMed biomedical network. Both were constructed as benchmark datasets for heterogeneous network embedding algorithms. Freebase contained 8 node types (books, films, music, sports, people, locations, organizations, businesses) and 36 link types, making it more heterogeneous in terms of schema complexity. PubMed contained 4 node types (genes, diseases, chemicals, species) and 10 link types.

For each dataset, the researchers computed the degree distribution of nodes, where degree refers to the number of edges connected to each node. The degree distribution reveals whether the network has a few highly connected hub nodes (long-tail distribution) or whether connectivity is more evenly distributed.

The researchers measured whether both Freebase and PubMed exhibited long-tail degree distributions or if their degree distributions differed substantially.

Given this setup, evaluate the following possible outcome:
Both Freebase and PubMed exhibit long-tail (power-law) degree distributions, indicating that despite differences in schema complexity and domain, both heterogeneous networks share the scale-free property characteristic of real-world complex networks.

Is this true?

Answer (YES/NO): YES